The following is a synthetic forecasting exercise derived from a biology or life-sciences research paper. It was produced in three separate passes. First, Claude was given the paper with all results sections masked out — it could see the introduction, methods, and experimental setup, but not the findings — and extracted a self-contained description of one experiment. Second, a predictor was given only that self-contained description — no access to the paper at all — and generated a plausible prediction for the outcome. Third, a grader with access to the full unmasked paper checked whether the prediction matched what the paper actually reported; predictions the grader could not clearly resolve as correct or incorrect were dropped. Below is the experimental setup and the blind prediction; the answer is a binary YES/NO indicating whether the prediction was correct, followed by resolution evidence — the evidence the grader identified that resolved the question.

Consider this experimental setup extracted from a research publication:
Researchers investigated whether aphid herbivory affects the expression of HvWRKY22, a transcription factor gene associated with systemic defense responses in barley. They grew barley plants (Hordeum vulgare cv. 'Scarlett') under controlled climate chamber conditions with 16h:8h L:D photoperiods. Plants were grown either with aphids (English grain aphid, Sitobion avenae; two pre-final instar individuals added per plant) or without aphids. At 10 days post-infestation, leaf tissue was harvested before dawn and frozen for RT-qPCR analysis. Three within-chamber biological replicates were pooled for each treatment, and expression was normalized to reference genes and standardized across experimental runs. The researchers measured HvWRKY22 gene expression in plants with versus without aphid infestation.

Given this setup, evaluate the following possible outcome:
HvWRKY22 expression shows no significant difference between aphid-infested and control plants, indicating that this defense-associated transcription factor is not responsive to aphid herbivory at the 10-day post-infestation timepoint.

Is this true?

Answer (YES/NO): NO